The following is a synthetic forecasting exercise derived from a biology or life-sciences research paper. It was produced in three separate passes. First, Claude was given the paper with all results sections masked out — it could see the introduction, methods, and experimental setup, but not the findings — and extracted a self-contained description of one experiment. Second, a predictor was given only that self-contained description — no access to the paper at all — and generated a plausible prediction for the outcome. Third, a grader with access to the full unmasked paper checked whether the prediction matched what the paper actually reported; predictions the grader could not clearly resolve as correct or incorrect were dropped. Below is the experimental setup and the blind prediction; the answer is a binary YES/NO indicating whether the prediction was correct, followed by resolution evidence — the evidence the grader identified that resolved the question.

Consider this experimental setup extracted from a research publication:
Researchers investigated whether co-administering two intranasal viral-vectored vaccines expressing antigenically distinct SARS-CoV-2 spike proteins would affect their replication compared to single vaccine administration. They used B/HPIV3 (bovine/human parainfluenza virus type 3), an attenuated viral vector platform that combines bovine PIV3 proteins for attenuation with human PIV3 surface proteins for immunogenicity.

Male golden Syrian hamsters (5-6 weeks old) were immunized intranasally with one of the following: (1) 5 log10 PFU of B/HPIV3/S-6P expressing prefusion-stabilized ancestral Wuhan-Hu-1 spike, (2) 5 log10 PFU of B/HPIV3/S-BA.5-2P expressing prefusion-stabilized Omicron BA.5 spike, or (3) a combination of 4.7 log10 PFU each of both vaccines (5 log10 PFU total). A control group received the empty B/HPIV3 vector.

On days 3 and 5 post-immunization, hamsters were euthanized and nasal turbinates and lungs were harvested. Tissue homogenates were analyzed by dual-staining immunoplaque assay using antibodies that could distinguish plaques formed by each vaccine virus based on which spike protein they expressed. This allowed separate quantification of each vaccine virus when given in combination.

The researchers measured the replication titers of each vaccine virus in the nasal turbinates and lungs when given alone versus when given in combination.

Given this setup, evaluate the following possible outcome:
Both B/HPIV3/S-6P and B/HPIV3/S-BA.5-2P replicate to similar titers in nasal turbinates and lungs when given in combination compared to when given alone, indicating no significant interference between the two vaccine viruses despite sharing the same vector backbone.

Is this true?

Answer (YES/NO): YES